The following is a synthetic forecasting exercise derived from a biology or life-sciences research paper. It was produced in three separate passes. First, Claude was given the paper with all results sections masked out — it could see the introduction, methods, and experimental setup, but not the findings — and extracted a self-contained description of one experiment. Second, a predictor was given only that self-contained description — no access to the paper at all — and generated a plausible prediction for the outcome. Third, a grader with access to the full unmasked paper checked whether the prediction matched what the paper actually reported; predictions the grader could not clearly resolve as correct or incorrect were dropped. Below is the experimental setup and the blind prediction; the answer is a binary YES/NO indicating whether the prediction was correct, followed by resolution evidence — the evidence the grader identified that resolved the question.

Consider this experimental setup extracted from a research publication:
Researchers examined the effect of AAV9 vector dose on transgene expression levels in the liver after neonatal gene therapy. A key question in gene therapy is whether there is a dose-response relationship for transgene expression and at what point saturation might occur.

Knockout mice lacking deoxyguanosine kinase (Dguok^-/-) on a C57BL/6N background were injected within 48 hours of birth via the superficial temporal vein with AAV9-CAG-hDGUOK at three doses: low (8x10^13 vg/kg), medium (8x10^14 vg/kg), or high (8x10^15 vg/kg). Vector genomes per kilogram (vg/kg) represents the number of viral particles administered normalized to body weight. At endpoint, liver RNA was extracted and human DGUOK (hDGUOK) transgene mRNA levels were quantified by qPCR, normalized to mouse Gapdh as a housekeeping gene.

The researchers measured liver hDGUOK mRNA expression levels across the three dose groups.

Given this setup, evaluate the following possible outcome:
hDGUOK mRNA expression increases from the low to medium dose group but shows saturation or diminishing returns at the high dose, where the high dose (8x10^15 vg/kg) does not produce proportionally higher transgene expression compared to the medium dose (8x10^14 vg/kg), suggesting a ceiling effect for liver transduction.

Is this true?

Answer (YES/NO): NO